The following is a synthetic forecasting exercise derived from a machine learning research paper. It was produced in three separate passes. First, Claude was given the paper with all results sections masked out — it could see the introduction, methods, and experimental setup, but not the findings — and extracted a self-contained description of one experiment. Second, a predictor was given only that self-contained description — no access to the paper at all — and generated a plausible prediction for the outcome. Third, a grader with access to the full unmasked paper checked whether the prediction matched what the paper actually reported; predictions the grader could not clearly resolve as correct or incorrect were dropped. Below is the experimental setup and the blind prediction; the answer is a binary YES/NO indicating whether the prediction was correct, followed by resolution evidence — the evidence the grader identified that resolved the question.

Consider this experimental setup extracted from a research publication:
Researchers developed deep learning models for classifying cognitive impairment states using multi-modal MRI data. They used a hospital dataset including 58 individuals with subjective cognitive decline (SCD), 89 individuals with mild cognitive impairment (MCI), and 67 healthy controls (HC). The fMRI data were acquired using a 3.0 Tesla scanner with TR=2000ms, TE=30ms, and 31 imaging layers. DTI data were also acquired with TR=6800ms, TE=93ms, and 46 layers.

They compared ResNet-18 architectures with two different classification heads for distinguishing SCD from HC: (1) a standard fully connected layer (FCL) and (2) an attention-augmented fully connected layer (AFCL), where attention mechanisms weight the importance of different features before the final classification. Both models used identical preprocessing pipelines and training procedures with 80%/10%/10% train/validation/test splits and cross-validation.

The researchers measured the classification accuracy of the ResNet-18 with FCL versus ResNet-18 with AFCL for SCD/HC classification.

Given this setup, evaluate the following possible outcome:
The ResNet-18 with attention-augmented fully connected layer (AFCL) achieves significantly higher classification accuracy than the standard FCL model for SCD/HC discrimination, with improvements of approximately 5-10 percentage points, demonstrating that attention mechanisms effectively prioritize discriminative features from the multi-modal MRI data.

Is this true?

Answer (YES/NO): NO